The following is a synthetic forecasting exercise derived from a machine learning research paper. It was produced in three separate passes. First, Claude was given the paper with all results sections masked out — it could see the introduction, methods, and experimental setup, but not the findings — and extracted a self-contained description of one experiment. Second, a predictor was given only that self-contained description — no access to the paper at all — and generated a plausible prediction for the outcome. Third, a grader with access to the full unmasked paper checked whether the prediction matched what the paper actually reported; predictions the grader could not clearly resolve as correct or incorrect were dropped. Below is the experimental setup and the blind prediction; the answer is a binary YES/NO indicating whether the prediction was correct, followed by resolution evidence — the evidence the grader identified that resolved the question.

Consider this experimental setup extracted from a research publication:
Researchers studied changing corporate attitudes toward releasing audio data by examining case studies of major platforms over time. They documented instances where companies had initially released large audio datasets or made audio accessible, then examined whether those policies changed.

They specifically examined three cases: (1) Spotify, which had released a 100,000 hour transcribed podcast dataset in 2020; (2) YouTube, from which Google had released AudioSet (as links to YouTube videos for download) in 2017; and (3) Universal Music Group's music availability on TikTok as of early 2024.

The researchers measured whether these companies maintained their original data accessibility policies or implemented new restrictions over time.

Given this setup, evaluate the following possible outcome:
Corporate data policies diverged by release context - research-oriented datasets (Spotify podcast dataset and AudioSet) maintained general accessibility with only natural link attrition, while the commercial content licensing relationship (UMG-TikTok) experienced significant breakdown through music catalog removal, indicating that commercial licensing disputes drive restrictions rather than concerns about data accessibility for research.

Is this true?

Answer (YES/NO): NO